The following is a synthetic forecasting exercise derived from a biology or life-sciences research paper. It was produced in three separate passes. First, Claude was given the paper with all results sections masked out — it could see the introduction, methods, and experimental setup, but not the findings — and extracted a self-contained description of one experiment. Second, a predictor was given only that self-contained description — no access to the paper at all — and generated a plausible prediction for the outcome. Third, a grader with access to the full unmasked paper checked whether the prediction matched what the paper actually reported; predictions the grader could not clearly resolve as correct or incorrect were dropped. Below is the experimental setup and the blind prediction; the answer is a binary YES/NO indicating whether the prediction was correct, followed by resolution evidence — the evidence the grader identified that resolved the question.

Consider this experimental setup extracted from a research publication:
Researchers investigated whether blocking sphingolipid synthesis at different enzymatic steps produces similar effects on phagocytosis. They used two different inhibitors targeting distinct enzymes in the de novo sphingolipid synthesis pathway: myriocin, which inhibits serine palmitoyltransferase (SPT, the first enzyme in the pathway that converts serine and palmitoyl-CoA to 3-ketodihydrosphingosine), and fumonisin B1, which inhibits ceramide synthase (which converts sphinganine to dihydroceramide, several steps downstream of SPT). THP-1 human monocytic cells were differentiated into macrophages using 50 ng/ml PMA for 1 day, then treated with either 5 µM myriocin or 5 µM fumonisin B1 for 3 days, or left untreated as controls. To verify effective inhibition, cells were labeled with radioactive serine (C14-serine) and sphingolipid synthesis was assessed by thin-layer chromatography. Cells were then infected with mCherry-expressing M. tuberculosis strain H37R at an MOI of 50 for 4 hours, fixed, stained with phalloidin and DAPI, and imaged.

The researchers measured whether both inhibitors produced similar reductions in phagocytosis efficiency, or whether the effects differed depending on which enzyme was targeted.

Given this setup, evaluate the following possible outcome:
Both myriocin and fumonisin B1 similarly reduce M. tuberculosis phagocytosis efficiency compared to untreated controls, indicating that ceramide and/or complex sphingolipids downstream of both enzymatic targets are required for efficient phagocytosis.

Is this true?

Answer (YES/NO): YES